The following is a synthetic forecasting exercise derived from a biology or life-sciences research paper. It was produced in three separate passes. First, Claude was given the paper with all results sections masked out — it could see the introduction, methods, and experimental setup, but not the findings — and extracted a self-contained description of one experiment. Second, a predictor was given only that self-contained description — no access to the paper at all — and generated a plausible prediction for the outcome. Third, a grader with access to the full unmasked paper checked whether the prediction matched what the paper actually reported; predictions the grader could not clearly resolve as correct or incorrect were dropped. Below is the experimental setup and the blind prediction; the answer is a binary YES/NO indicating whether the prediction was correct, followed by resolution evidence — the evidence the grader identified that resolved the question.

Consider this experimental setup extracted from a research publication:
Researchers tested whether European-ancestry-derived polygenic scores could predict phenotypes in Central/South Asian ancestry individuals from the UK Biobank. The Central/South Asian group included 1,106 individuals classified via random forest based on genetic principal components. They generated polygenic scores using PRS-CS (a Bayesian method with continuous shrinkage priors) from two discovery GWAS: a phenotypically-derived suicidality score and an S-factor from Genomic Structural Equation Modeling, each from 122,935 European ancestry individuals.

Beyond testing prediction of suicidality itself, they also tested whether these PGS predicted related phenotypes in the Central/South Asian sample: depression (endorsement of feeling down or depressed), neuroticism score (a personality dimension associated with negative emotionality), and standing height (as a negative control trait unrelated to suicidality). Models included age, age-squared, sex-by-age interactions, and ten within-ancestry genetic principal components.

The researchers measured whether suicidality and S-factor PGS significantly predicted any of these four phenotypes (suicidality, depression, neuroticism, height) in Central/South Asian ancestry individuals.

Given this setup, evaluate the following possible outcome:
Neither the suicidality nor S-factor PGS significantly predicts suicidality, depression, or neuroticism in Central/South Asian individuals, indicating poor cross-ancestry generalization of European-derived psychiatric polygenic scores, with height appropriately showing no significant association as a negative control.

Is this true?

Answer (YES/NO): NO